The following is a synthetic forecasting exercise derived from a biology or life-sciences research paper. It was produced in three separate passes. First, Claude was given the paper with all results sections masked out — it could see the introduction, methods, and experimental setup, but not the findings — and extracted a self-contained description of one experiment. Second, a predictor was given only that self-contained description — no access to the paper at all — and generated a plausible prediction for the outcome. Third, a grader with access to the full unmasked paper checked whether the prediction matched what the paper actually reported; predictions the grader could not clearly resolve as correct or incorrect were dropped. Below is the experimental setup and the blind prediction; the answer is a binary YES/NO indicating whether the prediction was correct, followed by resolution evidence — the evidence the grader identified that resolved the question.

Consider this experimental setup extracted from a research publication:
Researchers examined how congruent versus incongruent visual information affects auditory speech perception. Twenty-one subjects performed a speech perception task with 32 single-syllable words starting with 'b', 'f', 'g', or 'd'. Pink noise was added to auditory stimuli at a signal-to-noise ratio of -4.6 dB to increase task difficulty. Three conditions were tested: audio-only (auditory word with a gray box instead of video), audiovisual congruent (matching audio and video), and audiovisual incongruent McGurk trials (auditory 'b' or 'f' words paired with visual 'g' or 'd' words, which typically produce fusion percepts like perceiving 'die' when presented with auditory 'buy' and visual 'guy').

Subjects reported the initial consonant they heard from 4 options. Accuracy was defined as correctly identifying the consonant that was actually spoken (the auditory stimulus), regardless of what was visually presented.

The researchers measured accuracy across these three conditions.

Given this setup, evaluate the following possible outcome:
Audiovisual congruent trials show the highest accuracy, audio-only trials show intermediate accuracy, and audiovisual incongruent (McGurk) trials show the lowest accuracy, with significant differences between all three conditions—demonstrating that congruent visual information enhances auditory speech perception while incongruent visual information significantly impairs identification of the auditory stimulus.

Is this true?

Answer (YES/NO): YES